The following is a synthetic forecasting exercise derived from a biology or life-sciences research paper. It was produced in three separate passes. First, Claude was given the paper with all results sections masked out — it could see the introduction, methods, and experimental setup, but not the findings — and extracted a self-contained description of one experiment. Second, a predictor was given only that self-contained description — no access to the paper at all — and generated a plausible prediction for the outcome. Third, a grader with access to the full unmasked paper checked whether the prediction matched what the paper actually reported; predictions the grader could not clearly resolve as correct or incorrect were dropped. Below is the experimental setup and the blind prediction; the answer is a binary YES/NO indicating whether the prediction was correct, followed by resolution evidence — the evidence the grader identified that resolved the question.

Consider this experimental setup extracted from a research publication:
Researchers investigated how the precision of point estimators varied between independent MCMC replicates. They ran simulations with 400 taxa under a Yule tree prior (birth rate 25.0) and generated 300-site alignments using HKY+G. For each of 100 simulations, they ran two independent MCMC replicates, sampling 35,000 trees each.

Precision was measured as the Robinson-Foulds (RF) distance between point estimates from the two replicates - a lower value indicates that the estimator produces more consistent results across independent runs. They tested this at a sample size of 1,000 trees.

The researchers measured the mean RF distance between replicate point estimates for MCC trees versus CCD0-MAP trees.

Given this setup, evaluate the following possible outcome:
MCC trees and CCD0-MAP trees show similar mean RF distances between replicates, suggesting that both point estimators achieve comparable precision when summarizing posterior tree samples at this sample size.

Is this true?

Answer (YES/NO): NO